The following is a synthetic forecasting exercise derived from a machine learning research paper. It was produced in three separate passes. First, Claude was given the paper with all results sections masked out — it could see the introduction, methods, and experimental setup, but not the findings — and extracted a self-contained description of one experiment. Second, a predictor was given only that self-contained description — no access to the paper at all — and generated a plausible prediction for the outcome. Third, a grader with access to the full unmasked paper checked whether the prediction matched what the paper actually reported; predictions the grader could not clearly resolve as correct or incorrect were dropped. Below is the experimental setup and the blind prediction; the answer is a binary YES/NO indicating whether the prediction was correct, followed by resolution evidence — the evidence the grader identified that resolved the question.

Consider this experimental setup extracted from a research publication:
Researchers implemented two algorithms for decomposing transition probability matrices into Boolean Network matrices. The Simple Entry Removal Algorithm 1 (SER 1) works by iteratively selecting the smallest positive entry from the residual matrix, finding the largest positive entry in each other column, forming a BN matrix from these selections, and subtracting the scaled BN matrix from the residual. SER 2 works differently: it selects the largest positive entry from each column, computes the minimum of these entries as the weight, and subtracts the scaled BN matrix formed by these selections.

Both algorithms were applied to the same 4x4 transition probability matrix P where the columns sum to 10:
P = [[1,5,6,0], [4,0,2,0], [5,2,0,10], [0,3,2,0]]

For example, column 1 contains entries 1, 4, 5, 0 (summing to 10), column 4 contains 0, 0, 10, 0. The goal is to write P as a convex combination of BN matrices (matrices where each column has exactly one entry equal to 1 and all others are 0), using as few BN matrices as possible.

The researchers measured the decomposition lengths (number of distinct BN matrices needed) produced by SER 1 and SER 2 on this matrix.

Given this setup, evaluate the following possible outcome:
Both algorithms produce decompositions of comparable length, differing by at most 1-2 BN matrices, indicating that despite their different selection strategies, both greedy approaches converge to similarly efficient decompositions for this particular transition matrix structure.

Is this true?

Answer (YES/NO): NO